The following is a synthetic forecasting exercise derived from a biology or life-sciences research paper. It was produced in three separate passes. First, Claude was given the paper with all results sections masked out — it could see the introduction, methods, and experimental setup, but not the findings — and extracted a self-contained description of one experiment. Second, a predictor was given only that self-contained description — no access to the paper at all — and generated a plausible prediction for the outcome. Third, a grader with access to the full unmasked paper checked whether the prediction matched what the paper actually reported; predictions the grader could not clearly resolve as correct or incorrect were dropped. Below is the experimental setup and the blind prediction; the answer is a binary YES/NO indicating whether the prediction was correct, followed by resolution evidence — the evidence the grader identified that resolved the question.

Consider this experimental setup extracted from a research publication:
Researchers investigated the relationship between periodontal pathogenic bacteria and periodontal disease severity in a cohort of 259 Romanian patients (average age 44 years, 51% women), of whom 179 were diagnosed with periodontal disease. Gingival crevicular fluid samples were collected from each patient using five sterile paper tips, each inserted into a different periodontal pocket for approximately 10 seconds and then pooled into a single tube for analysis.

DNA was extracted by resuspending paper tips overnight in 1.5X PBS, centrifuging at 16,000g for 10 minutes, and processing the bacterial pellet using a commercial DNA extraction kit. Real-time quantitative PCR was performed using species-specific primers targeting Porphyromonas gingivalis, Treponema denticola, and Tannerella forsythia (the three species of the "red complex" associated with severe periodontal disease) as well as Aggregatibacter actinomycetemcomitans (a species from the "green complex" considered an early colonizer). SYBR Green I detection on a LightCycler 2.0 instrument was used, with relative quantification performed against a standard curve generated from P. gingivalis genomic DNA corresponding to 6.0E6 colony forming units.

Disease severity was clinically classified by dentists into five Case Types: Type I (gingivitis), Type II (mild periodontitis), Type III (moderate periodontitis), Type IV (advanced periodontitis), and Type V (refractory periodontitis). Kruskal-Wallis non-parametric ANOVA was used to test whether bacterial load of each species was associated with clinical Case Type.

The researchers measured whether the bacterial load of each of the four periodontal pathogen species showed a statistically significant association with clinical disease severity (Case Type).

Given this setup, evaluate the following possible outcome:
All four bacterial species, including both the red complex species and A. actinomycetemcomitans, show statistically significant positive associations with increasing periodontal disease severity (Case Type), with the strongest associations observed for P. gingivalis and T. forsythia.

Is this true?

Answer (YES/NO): NO